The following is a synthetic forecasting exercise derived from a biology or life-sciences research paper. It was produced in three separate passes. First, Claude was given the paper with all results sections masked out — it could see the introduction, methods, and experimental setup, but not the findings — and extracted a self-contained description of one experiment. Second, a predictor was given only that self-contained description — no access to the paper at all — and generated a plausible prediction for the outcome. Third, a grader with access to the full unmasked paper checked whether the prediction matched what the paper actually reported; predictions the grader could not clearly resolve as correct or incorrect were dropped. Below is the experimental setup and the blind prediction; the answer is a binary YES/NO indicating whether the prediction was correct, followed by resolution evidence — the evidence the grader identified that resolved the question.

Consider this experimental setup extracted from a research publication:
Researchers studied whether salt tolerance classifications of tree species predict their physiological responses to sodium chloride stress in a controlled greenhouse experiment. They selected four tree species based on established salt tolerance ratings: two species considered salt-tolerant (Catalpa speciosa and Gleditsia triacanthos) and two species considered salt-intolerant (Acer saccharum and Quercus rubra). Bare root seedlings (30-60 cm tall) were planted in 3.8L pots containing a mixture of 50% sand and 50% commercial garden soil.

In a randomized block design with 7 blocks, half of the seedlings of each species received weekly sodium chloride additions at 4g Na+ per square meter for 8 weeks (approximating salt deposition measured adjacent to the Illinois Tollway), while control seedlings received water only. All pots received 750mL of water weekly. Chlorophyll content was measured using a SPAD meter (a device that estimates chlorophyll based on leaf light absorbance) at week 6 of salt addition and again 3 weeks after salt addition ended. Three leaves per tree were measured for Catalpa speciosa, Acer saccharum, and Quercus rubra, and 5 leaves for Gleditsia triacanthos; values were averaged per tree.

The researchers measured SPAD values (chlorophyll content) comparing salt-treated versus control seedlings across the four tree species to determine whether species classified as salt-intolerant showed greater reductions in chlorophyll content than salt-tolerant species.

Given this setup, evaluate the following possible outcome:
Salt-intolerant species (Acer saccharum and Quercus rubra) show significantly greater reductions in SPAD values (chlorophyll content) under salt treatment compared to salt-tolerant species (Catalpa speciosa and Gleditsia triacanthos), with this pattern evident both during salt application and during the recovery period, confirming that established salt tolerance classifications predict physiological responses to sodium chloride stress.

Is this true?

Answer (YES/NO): NO